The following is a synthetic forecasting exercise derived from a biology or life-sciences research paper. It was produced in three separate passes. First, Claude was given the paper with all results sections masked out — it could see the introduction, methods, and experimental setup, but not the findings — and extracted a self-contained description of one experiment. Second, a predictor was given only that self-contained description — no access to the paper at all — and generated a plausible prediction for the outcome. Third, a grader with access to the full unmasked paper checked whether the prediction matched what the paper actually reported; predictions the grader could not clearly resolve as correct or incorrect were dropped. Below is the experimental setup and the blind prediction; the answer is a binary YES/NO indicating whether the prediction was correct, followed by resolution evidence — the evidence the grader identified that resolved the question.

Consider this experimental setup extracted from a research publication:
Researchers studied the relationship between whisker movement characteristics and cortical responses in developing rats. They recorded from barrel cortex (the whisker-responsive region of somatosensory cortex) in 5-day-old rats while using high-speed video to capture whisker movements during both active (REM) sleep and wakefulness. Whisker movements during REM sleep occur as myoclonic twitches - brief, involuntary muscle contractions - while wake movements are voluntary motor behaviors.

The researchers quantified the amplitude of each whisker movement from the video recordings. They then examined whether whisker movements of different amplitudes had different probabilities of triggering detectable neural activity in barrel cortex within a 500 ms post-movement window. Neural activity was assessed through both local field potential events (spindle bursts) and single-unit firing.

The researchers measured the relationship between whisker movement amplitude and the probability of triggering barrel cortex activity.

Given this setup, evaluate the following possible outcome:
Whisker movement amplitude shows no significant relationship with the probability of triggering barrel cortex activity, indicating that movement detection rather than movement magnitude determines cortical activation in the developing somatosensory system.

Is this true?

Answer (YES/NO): NO